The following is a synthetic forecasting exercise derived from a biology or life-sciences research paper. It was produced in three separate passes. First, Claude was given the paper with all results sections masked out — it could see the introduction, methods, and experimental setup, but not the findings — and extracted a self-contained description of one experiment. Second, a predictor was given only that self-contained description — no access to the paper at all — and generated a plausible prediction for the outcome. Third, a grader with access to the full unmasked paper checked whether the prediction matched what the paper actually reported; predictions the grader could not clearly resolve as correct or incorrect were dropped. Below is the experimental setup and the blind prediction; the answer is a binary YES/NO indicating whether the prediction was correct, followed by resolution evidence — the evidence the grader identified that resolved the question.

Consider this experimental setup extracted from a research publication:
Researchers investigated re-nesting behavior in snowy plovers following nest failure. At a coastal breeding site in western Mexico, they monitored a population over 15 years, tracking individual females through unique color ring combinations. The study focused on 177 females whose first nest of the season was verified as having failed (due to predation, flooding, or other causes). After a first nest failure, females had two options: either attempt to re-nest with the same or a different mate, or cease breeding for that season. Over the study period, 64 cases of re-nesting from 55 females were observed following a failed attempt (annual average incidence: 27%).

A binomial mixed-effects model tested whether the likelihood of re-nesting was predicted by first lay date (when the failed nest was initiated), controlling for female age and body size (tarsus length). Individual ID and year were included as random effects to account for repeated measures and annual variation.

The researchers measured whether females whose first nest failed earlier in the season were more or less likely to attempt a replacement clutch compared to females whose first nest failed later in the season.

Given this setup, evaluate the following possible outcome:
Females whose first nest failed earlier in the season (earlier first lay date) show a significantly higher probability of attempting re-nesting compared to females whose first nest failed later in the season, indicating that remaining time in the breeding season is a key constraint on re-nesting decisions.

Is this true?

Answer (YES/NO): YES